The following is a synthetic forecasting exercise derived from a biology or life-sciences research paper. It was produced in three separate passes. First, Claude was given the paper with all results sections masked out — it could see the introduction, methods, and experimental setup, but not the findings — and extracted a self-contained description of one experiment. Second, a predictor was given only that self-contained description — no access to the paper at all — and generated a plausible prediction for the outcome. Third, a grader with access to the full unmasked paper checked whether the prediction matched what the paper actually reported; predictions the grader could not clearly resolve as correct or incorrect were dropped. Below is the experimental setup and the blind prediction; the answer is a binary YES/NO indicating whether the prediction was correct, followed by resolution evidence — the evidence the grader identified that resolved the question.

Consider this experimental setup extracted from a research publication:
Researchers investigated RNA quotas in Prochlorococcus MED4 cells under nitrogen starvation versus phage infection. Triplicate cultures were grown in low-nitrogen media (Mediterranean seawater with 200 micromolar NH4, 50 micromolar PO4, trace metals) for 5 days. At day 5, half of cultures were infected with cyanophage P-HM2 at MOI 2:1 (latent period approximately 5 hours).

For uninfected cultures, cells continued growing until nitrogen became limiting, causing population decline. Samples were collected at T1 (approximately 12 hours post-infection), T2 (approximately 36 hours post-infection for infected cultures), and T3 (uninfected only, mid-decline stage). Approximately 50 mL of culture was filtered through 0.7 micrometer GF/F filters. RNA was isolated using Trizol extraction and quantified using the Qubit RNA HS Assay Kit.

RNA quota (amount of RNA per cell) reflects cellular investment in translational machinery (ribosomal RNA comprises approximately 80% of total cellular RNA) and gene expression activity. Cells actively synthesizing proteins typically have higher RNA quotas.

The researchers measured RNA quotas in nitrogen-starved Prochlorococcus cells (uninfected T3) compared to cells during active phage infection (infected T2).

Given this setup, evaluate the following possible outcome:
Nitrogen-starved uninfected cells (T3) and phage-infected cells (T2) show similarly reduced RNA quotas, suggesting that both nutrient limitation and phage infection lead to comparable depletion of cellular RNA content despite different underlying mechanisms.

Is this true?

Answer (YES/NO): NO